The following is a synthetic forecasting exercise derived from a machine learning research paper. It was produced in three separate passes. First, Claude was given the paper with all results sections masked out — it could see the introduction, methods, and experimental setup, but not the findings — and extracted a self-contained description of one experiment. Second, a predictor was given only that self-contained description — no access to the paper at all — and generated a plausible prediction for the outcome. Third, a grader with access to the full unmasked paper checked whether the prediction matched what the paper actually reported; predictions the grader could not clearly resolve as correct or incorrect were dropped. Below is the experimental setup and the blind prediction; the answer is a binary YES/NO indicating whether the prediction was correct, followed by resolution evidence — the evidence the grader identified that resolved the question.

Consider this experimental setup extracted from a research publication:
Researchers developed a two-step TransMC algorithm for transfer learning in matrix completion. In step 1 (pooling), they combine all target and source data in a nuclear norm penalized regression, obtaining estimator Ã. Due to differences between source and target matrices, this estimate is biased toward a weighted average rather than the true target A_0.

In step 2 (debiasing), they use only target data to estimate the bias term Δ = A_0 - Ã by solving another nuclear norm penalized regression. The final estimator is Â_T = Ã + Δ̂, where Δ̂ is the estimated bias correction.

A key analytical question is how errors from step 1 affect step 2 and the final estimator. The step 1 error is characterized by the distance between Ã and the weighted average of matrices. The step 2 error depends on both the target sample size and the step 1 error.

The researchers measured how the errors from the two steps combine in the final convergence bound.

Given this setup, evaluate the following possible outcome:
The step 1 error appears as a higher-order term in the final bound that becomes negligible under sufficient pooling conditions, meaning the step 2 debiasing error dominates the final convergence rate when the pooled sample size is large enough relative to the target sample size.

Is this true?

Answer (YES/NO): NO